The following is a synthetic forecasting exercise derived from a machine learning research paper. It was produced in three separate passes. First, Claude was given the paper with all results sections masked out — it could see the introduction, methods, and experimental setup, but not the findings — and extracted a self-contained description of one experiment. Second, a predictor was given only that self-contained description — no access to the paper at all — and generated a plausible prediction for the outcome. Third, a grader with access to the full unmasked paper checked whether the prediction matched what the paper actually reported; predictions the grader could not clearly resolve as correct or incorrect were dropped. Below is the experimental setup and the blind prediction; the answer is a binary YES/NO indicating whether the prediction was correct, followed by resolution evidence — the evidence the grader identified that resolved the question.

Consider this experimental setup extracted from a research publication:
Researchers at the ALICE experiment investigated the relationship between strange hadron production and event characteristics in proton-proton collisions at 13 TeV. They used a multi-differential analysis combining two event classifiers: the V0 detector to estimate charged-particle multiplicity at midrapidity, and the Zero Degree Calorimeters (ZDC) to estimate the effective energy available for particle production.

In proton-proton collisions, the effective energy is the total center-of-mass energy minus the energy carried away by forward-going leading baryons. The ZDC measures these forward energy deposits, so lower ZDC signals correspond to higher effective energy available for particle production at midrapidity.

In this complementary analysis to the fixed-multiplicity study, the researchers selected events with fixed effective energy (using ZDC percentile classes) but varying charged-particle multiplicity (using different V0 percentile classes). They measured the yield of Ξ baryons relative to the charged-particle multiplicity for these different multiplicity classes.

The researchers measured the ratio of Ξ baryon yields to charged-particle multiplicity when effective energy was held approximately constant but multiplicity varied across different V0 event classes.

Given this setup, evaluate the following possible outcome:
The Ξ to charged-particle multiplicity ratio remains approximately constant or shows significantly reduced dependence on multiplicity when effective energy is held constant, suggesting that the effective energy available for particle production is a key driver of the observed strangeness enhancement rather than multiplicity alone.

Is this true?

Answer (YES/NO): NO